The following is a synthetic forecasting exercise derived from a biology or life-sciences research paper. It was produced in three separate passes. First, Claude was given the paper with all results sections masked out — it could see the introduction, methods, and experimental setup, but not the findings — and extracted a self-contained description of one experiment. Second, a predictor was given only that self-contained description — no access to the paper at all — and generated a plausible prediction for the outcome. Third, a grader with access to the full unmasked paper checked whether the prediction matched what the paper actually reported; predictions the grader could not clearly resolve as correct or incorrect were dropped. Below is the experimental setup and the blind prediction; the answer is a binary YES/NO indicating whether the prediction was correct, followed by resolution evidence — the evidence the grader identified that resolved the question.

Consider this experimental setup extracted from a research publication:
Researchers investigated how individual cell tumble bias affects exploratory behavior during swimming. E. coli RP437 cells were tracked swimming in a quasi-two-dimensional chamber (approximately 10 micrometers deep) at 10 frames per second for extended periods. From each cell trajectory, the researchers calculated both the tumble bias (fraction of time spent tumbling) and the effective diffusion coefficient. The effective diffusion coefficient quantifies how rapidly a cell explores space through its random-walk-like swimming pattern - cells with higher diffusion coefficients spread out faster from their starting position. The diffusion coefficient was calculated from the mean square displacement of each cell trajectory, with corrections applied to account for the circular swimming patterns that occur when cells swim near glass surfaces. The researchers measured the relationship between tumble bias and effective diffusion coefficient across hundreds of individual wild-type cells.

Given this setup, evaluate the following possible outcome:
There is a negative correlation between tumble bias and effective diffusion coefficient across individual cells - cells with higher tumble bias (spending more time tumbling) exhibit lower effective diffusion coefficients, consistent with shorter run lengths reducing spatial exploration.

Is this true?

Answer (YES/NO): YES